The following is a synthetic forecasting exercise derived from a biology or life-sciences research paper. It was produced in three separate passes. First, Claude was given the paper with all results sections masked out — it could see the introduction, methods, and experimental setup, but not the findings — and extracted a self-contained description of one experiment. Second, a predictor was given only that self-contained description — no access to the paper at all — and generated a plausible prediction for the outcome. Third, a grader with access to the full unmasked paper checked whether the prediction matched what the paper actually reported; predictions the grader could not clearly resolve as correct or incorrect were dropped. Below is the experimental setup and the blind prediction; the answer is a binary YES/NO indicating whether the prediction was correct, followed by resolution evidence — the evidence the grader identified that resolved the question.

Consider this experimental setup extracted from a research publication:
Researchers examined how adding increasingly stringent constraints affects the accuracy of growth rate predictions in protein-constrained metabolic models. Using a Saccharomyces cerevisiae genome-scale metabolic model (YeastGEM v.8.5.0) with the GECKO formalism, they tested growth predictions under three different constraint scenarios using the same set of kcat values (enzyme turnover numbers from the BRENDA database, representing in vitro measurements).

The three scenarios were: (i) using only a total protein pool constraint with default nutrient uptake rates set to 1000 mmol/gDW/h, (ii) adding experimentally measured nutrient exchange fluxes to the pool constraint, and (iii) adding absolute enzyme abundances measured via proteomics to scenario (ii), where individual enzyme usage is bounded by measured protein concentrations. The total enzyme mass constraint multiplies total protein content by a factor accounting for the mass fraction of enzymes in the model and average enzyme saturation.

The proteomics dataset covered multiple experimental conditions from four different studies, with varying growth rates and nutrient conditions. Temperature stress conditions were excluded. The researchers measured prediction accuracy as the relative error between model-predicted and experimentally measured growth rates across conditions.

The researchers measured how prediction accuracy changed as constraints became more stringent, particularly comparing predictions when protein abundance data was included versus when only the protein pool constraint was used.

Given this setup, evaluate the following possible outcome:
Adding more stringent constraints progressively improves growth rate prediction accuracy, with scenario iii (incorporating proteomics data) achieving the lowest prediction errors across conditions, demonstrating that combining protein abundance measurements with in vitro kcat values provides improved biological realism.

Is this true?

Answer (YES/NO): NO